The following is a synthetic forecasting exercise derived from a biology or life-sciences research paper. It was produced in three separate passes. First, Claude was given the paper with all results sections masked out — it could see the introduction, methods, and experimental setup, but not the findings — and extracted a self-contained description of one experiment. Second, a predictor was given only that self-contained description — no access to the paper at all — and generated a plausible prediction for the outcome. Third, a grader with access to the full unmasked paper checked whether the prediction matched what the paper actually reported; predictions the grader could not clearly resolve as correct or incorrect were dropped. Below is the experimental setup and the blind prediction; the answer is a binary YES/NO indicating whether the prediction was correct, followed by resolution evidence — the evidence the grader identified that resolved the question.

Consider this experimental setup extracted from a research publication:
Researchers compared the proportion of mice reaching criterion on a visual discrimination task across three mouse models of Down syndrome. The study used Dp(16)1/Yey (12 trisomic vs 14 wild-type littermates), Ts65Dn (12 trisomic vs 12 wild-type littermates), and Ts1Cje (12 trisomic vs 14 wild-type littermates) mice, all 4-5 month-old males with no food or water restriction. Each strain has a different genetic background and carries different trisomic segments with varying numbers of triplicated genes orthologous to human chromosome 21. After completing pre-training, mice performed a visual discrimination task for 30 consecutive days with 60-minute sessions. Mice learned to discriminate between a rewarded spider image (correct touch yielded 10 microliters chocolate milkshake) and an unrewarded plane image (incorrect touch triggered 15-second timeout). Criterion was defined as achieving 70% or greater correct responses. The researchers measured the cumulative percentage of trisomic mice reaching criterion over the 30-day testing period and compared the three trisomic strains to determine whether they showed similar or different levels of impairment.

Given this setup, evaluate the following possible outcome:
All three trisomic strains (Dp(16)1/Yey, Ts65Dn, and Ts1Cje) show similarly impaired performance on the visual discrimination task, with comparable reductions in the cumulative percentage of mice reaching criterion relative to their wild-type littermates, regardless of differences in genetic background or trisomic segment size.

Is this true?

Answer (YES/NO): NO